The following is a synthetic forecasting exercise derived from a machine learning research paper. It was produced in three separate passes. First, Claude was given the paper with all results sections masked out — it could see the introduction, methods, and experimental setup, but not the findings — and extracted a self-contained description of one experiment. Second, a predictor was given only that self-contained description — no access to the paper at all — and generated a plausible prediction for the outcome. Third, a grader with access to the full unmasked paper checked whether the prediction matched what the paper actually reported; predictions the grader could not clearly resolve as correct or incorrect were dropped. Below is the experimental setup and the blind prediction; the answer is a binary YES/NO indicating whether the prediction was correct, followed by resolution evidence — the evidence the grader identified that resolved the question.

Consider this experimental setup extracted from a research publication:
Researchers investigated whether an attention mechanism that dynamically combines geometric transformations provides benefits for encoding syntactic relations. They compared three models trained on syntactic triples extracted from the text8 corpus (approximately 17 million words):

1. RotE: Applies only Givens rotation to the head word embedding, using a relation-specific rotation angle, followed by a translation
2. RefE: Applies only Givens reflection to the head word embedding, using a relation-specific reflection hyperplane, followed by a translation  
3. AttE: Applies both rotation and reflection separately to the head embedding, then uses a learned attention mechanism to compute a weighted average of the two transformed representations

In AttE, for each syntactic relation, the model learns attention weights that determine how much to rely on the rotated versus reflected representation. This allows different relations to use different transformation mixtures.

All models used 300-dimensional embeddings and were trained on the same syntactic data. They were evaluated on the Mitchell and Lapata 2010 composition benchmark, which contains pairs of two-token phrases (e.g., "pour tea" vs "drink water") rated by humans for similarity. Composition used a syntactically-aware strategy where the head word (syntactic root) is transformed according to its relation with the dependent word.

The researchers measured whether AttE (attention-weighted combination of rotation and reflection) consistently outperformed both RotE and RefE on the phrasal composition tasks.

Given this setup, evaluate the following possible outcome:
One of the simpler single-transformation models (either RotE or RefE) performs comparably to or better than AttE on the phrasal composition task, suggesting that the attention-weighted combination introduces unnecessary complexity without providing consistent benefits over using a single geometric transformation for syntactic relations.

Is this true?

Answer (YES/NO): YES